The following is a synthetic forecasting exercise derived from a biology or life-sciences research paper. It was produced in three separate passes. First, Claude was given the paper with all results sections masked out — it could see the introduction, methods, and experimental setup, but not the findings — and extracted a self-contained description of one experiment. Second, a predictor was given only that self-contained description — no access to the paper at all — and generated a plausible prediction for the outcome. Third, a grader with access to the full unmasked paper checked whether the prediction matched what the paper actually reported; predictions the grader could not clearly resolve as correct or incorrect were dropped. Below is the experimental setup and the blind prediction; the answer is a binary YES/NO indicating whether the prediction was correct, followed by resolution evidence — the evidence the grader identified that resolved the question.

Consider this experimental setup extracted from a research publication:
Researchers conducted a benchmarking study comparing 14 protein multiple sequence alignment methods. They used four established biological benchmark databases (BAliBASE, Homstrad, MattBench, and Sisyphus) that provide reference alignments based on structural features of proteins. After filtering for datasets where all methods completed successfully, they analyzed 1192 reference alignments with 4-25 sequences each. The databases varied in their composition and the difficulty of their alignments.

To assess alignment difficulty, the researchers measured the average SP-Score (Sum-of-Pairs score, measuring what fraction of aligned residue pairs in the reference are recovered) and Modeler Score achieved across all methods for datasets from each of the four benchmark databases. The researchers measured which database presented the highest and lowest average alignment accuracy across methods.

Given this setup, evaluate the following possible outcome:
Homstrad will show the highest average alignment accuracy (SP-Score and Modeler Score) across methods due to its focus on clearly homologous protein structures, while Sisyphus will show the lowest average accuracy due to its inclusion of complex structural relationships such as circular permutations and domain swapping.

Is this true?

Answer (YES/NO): NO